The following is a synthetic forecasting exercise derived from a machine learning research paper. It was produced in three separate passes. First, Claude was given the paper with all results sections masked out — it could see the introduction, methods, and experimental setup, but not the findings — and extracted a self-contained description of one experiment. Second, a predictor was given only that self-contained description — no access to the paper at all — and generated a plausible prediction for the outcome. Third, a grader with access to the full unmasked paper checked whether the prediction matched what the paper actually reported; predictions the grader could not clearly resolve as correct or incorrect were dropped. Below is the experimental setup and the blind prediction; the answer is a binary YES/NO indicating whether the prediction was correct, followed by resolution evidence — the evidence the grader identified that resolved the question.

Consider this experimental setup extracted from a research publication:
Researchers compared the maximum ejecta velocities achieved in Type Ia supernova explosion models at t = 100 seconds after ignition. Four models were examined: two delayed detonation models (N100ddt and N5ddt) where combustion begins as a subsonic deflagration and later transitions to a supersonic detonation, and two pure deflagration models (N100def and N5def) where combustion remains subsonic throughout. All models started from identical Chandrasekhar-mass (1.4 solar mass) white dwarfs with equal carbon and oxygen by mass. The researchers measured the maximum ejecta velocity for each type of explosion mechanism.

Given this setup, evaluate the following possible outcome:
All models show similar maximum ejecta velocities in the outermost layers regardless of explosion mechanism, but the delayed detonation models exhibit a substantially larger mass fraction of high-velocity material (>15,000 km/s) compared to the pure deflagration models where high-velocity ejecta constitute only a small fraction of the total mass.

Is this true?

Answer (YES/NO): NO